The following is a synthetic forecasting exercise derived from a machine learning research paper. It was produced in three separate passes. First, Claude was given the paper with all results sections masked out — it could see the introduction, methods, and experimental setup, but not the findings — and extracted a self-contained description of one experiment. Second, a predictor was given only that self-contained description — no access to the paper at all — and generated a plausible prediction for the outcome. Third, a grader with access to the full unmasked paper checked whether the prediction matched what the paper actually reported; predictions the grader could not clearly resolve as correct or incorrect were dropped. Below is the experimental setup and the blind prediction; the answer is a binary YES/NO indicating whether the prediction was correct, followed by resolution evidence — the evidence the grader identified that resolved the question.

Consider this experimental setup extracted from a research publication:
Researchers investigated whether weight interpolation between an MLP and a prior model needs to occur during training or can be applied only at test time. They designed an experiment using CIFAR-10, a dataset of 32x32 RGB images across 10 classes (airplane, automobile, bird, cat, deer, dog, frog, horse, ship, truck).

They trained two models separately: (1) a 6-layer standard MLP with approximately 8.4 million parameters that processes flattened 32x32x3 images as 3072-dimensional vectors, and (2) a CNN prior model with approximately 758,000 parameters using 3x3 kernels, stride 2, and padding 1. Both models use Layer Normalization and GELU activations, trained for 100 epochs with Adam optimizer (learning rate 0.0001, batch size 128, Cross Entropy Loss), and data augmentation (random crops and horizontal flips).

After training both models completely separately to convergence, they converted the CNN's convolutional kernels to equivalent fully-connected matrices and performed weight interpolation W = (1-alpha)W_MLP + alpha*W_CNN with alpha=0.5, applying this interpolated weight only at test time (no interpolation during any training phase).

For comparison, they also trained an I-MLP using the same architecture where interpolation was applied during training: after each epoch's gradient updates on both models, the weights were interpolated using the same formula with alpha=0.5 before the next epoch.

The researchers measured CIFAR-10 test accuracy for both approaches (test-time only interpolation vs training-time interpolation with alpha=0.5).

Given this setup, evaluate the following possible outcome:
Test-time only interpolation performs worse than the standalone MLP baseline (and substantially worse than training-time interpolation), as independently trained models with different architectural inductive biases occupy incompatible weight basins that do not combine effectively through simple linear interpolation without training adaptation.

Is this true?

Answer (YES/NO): YES